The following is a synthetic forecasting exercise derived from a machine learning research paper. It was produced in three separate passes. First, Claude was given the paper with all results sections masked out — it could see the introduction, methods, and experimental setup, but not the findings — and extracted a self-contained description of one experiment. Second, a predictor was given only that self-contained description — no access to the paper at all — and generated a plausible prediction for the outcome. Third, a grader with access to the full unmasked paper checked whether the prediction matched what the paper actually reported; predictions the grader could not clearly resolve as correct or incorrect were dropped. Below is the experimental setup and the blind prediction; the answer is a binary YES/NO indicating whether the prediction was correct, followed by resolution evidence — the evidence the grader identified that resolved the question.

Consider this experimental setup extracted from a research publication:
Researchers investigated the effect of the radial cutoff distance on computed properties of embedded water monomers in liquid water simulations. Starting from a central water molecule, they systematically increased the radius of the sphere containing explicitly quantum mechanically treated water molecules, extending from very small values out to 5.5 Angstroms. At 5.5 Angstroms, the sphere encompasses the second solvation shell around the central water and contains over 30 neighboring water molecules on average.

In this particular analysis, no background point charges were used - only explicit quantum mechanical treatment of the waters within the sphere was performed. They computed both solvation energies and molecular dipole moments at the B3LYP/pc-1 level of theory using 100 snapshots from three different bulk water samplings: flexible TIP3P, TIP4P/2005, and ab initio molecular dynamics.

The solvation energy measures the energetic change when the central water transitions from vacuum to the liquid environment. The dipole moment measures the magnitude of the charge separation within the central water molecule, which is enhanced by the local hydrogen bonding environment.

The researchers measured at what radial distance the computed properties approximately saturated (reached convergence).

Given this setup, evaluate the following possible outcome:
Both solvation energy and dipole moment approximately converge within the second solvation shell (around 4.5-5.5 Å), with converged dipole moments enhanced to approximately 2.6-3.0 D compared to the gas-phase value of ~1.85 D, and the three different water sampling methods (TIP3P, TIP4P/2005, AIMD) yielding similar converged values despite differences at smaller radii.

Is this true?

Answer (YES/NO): NO